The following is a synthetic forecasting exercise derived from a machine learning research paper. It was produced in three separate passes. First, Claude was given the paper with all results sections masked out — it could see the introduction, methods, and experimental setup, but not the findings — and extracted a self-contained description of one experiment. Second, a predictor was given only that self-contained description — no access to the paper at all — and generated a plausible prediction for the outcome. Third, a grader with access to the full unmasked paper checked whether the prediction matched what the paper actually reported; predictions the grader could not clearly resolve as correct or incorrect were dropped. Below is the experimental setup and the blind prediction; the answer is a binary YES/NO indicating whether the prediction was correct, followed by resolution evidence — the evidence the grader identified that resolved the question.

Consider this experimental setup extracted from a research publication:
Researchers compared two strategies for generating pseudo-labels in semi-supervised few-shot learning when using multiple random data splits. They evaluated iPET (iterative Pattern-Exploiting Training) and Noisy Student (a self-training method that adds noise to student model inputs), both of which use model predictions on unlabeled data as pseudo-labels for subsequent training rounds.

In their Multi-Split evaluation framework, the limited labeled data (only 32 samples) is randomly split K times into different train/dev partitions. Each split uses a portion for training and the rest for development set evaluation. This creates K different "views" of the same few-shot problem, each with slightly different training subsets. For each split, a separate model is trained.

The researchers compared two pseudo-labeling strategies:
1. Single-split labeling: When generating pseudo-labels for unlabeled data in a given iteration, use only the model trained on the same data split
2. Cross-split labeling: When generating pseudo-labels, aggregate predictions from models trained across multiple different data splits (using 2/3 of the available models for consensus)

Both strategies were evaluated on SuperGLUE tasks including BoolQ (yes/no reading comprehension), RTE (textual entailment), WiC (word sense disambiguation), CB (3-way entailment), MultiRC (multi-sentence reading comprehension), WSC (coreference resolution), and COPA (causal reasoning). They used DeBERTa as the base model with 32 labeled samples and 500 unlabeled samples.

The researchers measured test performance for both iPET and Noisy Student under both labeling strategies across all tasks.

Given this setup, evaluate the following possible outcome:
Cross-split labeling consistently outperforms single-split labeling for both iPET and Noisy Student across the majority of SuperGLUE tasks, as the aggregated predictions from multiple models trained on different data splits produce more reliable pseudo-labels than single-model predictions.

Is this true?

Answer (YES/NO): YES